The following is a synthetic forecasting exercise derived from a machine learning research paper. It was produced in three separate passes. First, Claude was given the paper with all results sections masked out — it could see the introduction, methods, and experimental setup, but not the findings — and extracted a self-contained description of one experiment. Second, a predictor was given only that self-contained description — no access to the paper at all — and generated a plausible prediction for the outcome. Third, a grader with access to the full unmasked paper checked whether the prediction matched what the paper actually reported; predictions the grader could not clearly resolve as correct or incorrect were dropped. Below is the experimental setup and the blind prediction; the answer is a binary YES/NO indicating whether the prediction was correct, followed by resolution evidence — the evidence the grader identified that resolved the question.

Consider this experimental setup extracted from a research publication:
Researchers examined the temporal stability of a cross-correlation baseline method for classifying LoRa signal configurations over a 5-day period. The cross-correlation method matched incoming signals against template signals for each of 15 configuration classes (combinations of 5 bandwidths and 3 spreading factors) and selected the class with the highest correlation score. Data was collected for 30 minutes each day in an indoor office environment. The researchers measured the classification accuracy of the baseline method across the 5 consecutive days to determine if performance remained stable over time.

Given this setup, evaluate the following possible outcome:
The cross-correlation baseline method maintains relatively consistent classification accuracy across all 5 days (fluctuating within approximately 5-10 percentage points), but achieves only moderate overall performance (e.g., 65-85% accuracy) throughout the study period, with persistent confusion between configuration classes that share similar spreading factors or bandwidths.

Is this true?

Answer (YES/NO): NO